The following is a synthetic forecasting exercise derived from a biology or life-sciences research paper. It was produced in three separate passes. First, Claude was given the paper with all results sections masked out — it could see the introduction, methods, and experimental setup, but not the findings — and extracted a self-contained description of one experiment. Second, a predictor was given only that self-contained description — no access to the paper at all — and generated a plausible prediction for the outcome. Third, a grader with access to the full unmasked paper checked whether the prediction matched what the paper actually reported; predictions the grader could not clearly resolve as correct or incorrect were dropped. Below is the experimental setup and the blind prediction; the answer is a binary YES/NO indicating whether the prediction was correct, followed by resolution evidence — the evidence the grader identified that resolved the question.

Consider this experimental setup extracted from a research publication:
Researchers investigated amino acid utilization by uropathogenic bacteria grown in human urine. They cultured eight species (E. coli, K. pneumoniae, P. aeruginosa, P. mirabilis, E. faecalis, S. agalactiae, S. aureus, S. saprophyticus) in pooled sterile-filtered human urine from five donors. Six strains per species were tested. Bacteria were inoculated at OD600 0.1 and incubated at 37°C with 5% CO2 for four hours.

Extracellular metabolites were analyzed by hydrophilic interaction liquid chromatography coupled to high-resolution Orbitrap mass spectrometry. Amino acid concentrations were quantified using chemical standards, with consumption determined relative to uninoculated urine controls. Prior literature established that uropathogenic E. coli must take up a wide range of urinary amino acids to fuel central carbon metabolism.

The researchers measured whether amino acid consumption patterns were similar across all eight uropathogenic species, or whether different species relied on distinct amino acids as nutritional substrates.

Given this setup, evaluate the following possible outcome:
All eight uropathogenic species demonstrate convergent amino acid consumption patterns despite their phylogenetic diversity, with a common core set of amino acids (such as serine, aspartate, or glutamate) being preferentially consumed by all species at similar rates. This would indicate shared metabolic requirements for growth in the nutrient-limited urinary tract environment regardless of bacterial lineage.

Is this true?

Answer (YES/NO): NO